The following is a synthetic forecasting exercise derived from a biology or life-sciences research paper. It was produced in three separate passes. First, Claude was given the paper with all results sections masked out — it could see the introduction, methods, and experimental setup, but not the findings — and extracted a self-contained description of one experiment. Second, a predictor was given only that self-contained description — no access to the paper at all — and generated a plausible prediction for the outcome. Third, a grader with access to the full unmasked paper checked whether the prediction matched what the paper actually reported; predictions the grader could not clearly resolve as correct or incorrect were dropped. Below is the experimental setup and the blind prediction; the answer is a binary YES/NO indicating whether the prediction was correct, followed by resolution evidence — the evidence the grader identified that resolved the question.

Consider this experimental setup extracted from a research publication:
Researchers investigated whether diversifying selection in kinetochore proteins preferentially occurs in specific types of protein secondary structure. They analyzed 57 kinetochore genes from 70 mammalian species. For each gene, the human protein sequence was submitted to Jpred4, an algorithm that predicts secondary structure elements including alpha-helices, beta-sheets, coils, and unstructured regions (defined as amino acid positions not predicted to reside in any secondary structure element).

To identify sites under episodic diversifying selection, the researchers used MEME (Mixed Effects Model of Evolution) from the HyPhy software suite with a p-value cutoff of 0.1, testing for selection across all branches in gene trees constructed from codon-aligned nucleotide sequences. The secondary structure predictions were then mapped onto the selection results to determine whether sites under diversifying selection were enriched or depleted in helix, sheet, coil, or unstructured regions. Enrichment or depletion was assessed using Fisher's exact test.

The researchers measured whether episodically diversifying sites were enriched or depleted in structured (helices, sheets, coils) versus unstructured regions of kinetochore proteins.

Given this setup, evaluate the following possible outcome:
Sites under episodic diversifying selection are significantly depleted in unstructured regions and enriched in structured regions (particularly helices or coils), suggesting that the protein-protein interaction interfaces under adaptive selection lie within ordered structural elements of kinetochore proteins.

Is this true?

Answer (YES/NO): NO